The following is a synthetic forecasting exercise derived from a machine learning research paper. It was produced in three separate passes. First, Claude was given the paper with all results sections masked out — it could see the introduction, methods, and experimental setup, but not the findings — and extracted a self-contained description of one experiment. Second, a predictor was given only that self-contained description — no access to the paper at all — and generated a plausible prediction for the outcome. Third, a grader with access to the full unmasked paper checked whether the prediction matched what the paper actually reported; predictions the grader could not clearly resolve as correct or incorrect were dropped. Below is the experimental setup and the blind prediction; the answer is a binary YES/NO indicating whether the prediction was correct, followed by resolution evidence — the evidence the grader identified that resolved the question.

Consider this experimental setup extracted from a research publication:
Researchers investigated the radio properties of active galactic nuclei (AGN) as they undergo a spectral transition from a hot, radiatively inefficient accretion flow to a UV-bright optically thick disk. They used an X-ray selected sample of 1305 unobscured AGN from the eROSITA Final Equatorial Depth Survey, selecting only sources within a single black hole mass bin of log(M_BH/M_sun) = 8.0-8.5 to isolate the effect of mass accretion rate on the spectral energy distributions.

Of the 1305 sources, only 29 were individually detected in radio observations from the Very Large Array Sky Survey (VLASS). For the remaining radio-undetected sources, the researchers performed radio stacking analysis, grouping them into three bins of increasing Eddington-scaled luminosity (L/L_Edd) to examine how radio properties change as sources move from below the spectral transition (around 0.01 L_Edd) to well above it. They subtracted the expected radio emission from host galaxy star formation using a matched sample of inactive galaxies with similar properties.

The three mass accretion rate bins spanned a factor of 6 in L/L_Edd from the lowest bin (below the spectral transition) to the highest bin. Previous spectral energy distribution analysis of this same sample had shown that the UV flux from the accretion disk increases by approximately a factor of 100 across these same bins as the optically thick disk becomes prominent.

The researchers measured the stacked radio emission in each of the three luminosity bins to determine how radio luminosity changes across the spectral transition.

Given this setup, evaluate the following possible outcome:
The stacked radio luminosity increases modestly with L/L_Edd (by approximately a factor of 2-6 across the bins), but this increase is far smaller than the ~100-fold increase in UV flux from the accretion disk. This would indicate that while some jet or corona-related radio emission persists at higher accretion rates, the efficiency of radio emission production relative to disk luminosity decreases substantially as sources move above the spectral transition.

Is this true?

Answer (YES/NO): YES